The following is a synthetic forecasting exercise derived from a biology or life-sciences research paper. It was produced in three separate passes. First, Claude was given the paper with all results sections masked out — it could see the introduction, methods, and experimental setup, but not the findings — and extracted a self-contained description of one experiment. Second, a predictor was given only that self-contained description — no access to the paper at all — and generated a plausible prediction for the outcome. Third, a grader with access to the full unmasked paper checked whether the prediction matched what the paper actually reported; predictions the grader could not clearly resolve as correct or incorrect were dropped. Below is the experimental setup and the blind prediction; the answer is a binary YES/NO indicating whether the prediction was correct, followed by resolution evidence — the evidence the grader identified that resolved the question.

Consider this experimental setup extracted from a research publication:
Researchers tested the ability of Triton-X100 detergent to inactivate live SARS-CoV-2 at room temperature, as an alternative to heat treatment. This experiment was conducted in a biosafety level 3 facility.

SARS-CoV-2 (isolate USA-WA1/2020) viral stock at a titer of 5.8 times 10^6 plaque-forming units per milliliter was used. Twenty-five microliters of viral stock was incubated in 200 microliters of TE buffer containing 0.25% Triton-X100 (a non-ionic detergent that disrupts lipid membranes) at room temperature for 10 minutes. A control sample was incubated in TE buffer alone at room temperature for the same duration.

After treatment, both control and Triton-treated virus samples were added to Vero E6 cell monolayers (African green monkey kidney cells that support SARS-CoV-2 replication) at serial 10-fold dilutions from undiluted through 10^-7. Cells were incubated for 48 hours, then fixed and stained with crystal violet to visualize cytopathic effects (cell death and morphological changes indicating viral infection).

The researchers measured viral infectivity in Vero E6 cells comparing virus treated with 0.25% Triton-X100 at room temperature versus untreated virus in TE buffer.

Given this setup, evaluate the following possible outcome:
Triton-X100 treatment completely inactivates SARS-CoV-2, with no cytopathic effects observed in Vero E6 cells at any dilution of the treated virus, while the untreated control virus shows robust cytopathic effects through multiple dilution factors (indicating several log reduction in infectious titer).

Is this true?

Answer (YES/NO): YES